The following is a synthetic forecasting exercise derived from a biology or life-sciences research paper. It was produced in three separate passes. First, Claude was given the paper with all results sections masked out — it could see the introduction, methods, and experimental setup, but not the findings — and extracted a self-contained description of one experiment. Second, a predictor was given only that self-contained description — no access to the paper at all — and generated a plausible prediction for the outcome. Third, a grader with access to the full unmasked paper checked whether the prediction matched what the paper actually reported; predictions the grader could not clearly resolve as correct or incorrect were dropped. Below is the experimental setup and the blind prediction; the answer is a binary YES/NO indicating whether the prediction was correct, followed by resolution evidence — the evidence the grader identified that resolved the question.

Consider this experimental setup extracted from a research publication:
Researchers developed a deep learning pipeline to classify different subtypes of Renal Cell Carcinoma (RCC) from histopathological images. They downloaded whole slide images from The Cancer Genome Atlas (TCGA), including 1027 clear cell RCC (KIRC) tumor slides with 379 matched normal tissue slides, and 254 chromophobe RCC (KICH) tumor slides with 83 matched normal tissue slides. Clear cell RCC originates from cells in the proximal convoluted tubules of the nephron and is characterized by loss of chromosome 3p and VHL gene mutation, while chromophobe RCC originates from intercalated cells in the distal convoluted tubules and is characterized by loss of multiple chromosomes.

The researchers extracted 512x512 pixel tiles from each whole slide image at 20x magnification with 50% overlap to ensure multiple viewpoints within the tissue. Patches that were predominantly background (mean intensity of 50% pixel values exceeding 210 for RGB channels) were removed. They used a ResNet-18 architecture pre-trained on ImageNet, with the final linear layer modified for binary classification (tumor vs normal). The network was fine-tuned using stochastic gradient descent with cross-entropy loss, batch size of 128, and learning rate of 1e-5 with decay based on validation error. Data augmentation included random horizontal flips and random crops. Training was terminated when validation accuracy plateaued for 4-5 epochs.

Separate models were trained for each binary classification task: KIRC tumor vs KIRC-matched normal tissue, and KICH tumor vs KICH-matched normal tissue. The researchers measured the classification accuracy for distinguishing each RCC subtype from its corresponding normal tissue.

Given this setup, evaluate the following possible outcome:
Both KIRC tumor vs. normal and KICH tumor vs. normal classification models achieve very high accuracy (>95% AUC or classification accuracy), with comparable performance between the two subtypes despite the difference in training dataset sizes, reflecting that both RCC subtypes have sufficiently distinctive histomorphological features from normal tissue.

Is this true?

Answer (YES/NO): NO